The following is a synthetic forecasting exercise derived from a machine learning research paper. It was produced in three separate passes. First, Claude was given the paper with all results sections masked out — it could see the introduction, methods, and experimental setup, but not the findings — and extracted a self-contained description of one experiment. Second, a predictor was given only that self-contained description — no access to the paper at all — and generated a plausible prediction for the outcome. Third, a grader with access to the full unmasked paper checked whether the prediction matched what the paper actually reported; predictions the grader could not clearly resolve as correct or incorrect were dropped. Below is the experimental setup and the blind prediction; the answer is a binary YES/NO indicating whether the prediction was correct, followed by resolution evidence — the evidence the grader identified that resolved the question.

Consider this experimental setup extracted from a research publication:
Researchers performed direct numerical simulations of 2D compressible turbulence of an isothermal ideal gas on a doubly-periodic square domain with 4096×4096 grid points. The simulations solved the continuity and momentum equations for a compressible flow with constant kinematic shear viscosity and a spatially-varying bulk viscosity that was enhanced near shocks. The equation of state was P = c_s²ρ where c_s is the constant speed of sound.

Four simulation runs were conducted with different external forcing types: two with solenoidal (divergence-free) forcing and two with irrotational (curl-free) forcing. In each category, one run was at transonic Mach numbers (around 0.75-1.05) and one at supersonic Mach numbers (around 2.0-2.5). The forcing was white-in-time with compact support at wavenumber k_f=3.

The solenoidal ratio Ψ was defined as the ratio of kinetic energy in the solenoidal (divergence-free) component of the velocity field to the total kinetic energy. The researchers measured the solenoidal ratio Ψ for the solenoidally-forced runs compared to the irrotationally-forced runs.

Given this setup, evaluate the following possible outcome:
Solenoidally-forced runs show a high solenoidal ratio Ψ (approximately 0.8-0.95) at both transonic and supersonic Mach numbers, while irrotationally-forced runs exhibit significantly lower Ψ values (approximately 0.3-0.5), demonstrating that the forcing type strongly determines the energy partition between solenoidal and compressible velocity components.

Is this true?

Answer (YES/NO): NO